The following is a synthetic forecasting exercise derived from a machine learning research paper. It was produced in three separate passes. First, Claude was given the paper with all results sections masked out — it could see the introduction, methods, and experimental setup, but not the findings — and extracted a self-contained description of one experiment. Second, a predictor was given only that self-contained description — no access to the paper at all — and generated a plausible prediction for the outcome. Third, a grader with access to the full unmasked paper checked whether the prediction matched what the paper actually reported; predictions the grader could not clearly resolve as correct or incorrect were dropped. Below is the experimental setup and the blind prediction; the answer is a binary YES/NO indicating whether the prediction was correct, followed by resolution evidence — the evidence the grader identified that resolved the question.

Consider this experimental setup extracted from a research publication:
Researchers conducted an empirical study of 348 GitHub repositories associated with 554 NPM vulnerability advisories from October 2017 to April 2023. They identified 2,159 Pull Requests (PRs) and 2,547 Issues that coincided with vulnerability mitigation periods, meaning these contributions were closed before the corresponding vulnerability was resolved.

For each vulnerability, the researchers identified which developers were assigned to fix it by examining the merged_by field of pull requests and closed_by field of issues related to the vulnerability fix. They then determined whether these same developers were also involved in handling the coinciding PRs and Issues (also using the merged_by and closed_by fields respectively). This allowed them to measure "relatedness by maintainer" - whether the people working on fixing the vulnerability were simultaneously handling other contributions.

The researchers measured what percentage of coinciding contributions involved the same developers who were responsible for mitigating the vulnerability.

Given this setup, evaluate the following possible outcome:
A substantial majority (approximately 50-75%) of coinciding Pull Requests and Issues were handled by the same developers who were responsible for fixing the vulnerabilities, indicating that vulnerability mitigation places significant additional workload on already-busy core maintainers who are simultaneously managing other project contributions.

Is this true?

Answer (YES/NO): NO